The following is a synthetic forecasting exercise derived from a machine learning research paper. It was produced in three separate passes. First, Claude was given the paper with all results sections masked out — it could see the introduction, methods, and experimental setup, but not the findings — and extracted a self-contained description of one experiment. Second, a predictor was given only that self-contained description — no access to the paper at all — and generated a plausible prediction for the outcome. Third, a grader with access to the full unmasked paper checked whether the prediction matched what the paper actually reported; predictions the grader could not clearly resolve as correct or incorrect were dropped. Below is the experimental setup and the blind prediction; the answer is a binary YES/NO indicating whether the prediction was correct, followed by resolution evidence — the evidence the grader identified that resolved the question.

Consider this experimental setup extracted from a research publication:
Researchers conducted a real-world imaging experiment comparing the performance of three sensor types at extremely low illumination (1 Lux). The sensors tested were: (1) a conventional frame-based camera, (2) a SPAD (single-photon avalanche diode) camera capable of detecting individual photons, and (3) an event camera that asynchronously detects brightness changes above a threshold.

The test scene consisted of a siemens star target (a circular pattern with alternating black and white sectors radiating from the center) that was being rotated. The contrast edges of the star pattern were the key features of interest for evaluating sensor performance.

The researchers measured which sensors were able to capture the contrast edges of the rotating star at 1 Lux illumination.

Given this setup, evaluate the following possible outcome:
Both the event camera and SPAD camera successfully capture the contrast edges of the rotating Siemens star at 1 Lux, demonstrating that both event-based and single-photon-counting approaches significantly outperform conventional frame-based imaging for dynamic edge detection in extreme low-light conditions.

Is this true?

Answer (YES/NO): NO